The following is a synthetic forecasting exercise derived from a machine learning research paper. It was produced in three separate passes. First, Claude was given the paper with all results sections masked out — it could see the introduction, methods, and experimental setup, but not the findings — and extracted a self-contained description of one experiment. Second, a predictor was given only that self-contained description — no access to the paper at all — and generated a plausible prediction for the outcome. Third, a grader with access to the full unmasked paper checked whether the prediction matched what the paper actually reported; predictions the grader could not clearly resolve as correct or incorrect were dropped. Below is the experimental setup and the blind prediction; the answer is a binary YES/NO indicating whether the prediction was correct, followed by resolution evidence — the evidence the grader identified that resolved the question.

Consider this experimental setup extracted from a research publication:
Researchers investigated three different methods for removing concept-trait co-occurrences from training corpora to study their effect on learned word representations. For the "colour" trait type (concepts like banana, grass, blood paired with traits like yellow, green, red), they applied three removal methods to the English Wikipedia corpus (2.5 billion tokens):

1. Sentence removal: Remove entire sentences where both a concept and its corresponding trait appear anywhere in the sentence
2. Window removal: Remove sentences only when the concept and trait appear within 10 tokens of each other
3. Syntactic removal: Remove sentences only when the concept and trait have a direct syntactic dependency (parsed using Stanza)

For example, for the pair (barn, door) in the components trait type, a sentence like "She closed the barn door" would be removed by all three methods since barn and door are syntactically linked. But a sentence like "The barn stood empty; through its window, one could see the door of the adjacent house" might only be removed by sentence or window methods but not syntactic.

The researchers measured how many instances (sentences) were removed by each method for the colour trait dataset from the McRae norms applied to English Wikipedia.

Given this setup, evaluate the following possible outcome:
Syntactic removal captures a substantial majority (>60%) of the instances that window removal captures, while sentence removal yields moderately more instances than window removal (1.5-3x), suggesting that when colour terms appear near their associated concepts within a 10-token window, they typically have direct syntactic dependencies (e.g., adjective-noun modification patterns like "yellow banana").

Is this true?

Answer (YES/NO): NO